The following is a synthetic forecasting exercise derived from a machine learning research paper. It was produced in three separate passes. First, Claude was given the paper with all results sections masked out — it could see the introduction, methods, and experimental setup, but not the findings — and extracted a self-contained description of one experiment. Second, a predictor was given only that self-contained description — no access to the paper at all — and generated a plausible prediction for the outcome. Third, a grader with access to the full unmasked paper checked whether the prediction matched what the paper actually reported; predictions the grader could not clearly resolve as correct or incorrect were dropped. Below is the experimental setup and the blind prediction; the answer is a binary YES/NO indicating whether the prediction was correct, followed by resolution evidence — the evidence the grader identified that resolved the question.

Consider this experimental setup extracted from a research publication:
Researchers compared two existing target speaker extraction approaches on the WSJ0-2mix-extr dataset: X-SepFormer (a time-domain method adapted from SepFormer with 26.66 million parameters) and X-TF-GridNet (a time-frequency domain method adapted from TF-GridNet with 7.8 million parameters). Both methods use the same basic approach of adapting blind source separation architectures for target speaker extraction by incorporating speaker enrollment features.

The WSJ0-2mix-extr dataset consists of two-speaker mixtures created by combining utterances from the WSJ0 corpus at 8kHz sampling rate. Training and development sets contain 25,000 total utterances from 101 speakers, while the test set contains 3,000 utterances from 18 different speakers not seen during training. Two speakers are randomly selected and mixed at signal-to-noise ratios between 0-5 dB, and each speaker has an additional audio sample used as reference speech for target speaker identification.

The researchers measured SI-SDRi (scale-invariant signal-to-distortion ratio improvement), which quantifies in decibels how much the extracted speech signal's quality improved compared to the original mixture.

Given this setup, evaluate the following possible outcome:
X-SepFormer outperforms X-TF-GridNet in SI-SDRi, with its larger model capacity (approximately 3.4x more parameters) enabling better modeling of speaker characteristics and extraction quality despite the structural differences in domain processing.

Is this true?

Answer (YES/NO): NO